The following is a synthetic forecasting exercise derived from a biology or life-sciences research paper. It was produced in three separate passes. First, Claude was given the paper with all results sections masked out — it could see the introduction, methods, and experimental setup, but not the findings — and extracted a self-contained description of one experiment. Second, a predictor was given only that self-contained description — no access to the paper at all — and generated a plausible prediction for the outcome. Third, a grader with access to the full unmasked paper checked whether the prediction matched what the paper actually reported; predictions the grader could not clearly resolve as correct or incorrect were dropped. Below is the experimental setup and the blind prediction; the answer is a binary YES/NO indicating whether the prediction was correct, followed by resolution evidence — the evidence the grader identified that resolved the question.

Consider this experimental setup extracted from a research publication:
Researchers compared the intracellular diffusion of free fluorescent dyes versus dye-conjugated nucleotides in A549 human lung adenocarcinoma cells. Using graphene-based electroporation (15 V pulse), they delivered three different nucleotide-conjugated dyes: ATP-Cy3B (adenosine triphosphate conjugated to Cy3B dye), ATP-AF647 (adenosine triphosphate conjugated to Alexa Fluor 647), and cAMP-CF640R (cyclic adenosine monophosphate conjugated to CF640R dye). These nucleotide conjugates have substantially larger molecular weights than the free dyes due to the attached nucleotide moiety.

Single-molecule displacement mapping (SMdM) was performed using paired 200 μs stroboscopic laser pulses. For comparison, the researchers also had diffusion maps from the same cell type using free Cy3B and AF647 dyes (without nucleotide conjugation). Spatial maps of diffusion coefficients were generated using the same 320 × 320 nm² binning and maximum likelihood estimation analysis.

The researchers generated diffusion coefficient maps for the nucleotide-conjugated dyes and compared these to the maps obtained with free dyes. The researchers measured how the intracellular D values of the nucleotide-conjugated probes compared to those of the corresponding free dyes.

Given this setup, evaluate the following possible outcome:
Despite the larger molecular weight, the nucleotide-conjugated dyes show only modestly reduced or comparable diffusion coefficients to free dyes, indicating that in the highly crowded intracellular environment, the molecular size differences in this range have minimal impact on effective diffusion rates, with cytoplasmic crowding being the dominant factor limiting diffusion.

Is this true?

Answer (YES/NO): NO